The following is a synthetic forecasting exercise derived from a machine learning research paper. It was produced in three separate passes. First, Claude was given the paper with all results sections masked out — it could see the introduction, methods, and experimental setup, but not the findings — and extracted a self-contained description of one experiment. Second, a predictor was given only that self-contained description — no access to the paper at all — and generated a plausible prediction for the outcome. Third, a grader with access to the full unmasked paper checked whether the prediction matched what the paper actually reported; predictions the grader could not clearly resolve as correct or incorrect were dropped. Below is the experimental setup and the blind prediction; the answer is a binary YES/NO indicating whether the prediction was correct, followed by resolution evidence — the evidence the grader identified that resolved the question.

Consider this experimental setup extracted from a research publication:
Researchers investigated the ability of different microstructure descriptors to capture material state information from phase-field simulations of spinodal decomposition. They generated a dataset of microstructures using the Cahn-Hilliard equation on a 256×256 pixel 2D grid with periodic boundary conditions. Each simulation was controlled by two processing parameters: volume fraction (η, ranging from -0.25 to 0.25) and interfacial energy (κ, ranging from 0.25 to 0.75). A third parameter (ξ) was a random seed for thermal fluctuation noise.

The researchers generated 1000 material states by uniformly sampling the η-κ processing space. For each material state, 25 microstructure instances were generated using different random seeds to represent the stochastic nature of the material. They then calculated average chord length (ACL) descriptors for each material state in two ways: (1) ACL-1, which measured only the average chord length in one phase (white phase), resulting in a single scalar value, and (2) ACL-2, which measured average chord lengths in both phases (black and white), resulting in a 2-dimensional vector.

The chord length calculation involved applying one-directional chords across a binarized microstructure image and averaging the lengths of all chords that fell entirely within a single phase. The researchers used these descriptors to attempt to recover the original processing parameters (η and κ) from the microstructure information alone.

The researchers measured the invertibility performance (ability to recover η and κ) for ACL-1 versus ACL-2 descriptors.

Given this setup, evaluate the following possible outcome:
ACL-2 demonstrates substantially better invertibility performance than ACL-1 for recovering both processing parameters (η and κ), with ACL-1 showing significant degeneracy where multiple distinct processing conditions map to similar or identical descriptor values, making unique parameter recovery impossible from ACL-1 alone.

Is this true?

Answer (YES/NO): YES